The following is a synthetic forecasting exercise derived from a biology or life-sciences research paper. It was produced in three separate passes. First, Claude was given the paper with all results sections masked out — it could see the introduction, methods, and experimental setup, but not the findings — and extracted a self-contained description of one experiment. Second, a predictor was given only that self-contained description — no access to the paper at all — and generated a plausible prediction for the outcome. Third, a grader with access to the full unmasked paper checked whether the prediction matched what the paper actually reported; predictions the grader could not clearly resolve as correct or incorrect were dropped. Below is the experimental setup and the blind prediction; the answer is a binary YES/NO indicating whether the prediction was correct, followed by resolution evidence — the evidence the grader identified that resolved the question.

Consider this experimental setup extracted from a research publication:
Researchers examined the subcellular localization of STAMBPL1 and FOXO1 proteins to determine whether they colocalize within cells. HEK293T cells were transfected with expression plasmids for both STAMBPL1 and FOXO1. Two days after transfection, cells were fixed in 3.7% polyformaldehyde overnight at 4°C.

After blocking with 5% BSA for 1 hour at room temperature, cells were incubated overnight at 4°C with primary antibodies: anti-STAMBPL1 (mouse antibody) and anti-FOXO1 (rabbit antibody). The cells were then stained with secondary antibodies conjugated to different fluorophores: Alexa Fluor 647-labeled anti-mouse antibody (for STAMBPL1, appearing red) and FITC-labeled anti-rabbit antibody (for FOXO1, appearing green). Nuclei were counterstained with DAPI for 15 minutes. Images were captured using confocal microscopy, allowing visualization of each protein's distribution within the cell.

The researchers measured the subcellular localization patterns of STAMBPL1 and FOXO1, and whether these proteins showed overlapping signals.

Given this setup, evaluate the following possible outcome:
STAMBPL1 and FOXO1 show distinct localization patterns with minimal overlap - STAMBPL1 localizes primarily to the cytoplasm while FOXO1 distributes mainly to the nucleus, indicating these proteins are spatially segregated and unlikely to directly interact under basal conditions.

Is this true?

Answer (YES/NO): NO